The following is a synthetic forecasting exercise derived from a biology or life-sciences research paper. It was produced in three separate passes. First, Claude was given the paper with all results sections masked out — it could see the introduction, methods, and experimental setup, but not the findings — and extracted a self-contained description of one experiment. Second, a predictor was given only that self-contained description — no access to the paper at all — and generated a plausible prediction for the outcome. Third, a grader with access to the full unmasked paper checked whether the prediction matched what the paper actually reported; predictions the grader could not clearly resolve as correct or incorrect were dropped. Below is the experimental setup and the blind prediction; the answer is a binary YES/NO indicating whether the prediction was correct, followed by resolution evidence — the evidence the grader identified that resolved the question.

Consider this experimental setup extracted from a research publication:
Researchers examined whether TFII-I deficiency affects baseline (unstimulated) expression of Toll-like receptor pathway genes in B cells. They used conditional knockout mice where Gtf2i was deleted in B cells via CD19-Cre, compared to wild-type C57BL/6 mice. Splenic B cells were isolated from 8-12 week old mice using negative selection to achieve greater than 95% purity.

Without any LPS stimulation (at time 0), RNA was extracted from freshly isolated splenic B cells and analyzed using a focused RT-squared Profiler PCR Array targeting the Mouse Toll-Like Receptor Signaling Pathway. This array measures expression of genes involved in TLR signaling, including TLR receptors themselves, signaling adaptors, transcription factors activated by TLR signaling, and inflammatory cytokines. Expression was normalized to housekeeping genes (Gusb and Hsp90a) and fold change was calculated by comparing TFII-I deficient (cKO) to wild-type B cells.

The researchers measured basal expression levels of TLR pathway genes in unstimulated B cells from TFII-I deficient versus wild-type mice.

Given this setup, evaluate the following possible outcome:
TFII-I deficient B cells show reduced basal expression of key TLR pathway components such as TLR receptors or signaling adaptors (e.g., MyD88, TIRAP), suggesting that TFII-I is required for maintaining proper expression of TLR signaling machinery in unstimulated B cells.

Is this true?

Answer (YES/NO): NO